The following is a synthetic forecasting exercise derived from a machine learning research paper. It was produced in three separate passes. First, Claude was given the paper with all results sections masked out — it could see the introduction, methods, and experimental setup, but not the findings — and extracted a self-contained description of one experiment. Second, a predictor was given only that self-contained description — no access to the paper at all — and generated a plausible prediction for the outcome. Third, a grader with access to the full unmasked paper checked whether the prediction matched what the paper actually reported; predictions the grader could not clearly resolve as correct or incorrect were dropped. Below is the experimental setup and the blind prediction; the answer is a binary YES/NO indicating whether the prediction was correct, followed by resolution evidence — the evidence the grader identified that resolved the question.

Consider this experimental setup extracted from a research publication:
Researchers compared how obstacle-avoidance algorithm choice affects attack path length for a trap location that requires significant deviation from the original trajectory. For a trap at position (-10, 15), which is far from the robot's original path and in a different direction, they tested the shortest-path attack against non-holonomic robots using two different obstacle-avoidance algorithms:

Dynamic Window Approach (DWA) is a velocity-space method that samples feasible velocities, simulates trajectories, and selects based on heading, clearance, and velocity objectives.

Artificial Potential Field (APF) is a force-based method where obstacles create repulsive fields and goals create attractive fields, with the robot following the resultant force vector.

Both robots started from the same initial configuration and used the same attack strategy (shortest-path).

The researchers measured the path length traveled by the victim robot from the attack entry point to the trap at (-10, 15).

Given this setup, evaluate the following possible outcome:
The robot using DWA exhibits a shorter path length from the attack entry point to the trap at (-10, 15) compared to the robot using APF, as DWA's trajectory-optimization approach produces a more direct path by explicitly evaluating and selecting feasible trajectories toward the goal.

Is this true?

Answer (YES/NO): YES